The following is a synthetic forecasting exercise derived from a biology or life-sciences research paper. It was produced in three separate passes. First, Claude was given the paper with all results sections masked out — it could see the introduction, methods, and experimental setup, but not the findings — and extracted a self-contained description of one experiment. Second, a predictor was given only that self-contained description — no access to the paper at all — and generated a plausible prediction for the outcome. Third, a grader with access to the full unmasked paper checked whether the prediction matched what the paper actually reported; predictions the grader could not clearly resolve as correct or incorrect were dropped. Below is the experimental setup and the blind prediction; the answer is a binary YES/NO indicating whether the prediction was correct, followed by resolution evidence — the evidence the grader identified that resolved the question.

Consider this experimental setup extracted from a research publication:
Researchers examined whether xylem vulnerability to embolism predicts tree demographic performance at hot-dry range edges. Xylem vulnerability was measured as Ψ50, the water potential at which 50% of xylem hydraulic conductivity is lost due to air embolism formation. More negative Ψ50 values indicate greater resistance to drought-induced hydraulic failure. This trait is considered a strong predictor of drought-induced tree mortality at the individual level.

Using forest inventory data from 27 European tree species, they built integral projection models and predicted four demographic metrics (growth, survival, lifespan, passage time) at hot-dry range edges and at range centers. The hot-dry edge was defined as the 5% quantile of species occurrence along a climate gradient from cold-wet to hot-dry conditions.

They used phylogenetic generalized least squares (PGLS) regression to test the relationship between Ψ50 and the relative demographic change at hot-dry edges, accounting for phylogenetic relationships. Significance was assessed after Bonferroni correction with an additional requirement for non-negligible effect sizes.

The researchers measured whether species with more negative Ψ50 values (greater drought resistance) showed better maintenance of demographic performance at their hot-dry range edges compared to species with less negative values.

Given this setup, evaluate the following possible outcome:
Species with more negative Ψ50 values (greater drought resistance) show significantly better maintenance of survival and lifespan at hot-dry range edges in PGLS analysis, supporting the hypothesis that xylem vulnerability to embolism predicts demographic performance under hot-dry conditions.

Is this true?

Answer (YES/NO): NO